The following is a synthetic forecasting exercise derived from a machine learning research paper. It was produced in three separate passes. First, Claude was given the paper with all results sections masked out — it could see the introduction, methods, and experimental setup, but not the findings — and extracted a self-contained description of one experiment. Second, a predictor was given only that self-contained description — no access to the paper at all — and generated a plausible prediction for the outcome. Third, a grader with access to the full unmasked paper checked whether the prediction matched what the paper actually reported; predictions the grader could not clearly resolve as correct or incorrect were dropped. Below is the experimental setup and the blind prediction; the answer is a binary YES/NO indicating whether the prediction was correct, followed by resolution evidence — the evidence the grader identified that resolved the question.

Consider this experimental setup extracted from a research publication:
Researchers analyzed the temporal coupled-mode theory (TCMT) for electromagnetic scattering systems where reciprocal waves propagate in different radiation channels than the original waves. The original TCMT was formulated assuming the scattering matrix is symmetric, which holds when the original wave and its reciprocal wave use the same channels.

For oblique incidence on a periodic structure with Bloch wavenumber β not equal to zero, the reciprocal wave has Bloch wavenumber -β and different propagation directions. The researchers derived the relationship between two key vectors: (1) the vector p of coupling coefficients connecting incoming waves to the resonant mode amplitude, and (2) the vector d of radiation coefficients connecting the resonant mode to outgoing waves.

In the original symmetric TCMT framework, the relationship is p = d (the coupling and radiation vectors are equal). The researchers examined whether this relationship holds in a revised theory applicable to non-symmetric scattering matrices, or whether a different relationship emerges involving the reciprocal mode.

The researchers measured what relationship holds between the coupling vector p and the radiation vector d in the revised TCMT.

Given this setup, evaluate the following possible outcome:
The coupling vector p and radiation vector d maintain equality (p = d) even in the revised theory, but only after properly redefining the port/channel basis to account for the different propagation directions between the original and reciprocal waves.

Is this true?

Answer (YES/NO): NO